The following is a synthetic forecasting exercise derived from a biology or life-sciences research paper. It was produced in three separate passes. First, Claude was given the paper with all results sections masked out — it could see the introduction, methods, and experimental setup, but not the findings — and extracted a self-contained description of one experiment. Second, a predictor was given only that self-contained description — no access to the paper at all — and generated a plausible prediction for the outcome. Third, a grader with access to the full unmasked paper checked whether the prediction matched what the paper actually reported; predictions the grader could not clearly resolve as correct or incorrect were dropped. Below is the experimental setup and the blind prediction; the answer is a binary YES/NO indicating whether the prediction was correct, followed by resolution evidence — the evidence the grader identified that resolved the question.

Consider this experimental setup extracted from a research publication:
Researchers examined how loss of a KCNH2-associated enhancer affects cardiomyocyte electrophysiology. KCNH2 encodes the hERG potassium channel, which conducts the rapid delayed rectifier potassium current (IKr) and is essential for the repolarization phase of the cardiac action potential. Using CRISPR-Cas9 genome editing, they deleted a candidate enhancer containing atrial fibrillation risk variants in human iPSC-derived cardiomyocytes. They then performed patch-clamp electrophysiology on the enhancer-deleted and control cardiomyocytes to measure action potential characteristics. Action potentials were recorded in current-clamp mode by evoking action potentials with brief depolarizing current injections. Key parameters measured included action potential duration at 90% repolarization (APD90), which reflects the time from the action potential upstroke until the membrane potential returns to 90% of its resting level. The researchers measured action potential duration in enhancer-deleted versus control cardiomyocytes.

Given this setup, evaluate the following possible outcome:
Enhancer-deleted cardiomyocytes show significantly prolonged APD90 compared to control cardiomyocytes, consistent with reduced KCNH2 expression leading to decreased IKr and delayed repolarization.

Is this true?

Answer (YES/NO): YES